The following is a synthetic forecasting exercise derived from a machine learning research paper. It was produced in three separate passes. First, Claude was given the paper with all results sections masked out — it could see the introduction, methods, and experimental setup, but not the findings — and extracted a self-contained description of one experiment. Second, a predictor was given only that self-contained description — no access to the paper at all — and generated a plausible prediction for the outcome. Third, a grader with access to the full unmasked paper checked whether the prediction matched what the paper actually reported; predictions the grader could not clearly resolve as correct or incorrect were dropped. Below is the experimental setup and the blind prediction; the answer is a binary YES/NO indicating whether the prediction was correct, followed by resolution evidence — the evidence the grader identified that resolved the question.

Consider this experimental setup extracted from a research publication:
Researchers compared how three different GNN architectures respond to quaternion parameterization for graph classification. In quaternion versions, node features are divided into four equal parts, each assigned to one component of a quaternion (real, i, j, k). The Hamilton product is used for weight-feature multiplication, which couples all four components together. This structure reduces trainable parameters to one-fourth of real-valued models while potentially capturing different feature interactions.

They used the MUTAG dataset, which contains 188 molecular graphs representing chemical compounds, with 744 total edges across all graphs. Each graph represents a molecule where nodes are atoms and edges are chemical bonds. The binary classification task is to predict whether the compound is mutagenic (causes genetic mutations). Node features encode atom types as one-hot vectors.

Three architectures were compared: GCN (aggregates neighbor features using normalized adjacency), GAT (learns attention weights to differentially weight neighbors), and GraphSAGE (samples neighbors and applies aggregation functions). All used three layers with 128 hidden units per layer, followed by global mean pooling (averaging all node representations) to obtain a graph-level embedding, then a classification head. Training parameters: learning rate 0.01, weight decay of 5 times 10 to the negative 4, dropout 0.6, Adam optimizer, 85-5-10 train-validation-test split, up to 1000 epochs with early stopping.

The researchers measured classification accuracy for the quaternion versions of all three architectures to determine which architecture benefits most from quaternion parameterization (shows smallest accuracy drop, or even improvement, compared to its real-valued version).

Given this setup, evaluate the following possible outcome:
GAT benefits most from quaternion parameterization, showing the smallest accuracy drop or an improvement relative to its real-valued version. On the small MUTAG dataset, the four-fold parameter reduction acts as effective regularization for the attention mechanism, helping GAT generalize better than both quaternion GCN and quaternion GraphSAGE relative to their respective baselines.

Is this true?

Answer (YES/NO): NO